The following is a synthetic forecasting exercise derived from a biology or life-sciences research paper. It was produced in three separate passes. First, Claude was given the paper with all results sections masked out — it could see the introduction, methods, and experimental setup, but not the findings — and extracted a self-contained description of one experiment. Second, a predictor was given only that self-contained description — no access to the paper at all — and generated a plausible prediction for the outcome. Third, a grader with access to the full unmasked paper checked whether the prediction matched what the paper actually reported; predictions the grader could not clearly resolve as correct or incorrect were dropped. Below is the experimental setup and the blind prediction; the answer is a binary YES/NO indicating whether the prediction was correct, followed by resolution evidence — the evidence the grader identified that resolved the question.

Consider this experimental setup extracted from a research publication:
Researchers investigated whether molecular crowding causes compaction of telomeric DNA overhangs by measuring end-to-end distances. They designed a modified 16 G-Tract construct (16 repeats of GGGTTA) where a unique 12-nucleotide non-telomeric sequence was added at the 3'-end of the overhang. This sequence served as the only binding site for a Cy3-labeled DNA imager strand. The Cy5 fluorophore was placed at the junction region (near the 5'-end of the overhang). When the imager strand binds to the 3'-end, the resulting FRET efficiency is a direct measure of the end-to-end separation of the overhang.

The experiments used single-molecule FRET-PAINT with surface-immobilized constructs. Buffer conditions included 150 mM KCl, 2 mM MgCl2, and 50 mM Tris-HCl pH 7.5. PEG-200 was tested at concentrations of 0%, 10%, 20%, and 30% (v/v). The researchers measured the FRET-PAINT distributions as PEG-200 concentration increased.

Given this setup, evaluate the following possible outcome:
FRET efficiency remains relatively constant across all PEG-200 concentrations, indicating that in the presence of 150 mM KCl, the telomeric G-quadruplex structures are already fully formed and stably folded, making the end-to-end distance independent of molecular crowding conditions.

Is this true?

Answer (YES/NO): NO